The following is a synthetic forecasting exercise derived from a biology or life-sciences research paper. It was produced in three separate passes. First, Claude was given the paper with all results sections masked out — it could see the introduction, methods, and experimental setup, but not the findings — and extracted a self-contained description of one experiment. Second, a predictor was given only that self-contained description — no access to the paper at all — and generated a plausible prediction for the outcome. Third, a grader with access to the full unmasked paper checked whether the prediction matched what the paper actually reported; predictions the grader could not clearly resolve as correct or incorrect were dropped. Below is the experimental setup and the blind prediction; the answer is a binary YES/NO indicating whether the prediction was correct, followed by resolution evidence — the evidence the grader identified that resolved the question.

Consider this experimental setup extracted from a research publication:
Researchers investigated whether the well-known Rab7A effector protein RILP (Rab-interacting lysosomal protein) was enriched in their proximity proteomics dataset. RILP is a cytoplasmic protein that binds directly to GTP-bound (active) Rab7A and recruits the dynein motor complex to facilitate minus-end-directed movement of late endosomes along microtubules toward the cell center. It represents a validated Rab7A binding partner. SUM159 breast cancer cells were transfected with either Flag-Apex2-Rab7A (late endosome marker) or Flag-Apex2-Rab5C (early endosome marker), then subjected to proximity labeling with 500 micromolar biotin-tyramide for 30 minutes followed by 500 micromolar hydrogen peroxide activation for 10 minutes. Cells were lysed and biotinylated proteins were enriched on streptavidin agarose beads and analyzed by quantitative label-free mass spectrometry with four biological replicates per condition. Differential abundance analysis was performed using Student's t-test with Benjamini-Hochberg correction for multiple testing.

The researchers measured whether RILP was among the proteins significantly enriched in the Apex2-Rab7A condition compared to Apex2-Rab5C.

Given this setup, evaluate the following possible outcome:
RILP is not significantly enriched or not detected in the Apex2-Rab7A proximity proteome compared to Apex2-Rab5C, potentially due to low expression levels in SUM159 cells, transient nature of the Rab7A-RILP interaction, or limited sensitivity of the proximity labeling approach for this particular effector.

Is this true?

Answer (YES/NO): YES